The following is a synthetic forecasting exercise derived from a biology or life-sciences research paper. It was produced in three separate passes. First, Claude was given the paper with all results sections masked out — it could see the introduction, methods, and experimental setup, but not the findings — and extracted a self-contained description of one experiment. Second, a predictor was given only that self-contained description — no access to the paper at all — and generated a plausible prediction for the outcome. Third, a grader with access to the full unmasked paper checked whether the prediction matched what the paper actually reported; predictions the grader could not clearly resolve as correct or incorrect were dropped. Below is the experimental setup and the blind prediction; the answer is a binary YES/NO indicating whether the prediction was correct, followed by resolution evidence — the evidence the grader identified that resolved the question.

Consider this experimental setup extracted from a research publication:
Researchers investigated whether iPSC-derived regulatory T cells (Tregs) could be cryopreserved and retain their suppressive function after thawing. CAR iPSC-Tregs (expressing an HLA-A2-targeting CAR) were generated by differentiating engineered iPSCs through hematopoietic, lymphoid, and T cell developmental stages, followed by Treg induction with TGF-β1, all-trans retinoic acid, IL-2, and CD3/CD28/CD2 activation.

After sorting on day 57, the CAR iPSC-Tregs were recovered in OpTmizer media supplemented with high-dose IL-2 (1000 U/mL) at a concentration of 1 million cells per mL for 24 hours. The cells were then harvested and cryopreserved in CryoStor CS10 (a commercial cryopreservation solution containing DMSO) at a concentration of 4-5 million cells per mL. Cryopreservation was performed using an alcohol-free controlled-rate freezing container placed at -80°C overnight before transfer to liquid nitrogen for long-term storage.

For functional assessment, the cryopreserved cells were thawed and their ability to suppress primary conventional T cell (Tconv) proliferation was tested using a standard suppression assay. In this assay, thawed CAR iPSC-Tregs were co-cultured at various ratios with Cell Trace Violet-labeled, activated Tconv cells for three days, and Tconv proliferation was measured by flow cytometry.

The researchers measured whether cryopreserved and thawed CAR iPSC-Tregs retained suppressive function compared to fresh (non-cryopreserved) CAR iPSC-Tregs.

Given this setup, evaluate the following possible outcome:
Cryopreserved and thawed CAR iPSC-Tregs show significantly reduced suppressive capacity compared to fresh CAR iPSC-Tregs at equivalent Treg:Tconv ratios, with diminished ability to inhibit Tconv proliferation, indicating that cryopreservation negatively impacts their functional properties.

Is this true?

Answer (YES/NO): NO